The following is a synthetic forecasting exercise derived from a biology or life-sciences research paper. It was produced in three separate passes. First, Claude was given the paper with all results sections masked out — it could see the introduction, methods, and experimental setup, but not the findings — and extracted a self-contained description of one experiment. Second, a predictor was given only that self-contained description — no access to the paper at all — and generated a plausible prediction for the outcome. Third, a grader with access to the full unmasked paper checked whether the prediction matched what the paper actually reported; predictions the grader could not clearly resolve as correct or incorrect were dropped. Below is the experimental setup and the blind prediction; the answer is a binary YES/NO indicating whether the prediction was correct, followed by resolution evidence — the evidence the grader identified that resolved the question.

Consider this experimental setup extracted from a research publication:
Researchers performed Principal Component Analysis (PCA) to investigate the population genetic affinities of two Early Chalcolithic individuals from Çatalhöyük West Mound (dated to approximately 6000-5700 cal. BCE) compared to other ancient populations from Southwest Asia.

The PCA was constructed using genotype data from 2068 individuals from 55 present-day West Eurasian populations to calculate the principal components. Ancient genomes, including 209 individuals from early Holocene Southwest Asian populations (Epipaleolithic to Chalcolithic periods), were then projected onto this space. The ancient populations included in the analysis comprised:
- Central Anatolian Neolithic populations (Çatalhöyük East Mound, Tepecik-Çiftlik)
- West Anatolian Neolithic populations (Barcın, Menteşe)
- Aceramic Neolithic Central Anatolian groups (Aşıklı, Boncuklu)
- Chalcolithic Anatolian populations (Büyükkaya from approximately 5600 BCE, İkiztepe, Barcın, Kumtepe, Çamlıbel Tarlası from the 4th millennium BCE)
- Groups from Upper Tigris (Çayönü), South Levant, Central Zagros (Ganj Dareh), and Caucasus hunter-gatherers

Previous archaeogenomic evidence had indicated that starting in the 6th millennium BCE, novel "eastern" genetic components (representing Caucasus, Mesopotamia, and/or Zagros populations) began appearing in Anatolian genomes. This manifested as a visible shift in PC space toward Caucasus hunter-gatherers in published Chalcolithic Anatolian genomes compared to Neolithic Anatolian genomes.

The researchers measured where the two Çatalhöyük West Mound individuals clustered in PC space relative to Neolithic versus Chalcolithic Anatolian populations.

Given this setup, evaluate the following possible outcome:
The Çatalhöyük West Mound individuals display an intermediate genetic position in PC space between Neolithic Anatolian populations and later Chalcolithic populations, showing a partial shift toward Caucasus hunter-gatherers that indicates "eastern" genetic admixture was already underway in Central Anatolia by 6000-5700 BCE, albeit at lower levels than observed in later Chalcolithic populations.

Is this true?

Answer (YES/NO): NO